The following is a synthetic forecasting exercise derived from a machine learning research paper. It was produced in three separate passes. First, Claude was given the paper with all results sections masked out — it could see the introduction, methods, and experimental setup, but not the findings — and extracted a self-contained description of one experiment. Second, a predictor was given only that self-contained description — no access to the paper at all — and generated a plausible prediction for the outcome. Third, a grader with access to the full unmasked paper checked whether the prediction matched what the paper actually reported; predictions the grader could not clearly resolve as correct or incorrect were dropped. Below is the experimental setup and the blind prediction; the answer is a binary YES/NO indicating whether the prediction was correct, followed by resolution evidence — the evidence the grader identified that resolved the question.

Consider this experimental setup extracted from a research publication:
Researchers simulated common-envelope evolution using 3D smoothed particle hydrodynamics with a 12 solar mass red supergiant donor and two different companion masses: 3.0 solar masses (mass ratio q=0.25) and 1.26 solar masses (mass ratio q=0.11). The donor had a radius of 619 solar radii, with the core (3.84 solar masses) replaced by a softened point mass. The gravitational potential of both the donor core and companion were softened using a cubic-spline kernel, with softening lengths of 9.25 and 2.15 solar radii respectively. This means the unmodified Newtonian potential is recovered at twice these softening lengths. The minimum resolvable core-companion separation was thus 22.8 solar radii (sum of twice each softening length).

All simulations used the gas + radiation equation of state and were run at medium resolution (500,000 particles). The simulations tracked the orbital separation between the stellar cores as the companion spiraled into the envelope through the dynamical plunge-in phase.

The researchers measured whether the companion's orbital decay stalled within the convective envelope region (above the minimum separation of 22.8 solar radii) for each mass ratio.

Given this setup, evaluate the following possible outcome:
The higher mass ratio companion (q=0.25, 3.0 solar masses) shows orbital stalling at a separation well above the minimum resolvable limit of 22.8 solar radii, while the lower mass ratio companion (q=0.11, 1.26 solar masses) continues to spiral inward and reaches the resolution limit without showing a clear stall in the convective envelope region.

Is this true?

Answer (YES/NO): YES